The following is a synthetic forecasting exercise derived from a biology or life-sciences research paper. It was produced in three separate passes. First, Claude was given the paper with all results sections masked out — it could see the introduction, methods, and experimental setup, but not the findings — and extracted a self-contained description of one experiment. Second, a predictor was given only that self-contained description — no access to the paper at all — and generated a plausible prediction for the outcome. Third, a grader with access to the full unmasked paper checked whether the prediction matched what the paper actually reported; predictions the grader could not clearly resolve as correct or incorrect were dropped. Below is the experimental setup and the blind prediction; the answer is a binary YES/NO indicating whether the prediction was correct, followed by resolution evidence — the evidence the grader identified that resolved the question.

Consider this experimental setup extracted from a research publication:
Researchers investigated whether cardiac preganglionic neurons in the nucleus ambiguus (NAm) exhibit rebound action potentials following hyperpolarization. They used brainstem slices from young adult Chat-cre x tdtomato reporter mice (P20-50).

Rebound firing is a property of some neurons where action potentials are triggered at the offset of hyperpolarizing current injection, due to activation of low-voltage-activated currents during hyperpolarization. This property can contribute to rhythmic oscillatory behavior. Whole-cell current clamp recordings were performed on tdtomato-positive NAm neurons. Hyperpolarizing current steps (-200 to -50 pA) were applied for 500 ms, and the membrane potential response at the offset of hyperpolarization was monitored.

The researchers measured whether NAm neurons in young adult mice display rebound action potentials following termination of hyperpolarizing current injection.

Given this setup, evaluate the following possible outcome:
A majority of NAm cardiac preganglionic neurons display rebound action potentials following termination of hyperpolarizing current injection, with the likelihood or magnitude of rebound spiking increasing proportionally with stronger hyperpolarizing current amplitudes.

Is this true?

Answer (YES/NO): NO